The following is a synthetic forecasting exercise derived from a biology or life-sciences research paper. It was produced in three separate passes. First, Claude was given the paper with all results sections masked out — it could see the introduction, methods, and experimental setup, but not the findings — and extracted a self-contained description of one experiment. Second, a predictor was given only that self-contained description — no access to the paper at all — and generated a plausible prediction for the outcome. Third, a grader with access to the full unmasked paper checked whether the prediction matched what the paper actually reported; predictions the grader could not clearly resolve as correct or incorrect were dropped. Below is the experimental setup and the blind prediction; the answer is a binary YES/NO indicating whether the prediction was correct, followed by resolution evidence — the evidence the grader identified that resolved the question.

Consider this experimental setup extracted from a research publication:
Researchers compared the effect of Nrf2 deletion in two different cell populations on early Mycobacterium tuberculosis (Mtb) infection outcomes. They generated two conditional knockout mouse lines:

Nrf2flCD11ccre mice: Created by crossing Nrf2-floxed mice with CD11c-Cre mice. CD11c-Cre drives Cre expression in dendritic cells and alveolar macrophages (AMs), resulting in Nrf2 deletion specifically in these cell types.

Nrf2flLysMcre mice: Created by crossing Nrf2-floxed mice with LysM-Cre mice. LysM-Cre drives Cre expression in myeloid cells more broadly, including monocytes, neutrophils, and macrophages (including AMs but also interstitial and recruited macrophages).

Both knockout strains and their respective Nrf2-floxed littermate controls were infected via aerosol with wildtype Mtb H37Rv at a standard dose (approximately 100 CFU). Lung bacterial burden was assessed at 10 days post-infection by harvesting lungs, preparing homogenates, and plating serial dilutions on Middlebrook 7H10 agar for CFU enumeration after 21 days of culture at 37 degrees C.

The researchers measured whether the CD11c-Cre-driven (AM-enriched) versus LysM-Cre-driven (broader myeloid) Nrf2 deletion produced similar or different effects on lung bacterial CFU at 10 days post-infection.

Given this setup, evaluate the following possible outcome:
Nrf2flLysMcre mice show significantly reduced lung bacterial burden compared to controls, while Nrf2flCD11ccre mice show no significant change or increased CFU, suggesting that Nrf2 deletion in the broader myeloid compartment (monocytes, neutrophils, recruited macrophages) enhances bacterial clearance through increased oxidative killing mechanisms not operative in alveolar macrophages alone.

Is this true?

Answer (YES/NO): NO